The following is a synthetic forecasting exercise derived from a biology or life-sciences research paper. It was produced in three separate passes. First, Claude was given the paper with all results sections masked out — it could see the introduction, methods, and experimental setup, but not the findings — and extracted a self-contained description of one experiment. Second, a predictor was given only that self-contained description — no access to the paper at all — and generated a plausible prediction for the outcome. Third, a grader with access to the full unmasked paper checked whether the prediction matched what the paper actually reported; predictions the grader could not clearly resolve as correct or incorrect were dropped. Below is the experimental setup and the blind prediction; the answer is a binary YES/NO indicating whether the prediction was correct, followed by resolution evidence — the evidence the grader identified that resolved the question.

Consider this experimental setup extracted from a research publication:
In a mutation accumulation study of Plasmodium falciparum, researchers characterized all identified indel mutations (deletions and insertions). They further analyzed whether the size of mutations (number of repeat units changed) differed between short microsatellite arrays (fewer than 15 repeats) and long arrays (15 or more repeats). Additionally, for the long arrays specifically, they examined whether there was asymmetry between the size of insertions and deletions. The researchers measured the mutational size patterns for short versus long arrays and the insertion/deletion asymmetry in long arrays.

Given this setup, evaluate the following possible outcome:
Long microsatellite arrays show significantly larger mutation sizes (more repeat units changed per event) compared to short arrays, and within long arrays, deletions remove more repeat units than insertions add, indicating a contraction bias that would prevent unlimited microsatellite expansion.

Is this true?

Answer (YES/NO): YES